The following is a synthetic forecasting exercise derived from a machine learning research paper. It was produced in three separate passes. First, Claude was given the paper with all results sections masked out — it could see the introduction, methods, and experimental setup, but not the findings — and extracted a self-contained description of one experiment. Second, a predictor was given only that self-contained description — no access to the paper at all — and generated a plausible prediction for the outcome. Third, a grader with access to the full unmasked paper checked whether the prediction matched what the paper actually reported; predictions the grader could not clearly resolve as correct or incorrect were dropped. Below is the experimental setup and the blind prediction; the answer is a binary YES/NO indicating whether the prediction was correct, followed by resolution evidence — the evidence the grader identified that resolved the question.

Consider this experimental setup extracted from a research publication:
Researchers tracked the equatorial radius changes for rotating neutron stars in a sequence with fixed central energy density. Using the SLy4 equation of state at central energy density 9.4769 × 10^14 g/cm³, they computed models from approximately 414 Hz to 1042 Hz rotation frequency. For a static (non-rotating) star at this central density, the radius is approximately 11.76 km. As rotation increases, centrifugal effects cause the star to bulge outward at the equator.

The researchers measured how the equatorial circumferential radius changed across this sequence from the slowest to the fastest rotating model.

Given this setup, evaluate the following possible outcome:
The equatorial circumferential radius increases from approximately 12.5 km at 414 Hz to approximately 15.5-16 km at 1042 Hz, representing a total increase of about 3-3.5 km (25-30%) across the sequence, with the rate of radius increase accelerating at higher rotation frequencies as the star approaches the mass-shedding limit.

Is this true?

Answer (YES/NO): NO